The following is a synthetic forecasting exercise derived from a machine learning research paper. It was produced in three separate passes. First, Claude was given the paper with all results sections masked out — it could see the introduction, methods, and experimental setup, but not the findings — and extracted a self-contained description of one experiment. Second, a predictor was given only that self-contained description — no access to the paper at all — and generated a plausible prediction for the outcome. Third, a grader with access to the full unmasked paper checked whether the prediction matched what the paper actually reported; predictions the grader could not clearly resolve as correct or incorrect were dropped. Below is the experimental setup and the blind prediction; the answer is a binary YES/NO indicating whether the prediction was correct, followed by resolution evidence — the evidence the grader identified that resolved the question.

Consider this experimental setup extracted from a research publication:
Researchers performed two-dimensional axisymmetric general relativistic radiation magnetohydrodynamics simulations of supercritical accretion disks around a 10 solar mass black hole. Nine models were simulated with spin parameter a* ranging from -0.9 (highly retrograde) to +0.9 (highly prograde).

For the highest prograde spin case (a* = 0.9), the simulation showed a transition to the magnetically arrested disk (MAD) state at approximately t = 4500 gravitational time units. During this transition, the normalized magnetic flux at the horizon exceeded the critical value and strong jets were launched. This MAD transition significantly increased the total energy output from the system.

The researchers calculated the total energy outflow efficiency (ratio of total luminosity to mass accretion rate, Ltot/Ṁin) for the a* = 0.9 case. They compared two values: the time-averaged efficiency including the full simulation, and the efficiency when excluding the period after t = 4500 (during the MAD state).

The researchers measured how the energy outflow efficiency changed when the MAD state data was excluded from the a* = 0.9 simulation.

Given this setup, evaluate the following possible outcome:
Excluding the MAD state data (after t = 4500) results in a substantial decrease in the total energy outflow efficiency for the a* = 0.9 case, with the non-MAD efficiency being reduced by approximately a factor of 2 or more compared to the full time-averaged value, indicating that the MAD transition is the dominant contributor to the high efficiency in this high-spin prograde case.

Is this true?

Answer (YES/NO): YES